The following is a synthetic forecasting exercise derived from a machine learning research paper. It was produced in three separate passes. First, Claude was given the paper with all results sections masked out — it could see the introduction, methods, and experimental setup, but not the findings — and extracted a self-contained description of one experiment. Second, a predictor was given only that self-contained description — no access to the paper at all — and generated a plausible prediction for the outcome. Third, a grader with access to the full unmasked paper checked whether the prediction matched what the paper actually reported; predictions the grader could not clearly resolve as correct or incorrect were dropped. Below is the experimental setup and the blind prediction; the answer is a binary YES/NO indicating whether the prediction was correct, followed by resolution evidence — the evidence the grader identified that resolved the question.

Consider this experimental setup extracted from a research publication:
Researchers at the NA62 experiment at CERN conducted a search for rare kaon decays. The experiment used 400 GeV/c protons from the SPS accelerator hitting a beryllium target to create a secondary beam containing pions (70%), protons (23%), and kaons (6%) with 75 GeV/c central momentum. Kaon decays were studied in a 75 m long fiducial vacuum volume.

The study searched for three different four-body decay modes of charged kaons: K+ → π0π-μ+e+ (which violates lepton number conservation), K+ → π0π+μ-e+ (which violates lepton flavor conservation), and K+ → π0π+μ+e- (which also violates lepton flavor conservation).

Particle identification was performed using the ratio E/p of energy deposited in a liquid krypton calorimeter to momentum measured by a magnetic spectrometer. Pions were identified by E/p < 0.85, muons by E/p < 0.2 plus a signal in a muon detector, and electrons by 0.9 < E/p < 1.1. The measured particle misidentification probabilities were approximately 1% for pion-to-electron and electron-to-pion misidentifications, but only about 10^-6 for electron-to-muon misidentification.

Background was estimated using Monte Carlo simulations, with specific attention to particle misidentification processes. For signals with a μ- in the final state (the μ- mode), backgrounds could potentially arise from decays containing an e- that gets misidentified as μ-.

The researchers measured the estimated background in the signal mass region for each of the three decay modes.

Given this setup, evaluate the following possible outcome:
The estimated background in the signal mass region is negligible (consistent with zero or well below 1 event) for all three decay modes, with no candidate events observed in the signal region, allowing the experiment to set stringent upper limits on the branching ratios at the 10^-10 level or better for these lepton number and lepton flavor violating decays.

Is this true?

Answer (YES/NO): YES